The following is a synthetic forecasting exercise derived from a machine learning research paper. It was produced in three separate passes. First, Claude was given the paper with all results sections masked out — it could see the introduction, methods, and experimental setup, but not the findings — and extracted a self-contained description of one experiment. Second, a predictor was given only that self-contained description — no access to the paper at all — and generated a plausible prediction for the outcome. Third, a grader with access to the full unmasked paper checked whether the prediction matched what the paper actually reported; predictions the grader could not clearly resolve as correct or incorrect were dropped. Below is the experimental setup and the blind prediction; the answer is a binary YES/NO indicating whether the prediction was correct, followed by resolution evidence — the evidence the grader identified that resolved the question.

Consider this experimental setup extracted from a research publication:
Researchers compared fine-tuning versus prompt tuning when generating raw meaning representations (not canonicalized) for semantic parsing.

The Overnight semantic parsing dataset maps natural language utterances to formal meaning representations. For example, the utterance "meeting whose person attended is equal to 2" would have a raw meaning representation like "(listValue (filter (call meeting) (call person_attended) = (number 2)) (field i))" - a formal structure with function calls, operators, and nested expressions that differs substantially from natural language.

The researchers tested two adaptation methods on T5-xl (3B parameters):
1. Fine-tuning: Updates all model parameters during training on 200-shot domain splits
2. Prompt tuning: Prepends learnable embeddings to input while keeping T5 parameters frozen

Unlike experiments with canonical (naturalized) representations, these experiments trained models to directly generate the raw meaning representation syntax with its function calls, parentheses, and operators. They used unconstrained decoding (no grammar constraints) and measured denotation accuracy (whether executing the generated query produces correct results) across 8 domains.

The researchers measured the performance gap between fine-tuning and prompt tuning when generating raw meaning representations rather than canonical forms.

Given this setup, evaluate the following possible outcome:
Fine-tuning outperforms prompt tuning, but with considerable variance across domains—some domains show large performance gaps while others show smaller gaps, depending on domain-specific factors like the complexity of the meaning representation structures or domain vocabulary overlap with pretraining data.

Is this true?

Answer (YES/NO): NO